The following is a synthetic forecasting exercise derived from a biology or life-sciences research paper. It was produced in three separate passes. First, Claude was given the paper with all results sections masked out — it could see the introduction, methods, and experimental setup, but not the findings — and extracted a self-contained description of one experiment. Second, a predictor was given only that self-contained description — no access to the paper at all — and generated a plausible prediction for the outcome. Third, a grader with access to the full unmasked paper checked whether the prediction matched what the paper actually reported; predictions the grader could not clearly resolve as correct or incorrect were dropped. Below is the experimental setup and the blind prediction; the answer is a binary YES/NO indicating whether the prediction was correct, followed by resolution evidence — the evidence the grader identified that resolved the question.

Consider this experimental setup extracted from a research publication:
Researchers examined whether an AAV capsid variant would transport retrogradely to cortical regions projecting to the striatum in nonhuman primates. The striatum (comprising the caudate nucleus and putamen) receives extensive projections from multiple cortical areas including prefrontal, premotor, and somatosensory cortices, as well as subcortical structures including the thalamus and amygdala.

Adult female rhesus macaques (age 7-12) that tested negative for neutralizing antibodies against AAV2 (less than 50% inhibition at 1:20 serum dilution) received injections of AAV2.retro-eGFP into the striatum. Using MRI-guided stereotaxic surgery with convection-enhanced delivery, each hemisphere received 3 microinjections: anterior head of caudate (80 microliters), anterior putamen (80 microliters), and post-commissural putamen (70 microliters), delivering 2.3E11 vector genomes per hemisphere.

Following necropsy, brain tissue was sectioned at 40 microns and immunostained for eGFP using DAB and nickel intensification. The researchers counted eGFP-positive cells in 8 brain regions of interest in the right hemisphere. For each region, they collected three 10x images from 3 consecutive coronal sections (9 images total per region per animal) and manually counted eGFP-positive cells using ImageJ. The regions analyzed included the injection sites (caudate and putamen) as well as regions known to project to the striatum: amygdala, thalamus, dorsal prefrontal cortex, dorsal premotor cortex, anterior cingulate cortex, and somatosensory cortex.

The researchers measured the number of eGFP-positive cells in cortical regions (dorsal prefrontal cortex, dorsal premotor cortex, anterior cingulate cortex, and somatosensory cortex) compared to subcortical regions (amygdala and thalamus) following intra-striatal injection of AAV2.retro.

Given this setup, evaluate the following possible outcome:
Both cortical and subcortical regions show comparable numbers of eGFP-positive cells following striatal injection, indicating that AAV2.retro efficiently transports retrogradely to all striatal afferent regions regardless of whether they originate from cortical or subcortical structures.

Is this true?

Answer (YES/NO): YES